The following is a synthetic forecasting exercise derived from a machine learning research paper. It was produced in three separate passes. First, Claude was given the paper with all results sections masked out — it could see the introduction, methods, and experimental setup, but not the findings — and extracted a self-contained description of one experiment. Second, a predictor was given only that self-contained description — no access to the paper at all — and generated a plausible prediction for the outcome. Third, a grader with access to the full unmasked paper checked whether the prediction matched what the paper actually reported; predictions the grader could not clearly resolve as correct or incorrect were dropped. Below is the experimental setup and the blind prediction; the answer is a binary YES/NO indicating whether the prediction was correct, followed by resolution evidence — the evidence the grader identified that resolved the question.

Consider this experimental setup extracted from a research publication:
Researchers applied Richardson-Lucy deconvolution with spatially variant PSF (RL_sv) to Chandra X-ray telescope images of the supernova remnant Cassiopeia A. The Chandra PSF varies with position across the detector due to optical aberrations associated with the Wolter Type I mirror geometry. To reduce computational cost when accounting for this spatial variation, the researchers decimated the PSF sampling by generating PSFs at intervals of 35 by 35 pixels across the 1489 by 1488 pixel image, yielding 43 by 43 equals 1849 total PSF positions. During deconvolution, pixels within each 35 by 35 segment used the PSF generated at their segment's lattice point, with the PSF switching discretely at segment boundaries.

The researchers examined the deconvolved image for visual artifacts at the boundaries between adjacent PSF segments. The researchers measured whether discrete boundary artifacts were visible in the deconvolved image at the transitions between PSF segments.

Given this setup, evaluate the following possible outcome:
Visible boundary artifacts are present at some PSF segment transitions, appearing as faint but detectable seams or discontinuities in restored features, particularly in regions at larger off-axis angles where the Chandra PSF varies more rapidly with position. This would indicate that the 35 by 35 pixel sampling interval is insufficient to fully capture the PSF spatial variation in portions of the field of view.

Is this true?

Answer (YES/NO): NO